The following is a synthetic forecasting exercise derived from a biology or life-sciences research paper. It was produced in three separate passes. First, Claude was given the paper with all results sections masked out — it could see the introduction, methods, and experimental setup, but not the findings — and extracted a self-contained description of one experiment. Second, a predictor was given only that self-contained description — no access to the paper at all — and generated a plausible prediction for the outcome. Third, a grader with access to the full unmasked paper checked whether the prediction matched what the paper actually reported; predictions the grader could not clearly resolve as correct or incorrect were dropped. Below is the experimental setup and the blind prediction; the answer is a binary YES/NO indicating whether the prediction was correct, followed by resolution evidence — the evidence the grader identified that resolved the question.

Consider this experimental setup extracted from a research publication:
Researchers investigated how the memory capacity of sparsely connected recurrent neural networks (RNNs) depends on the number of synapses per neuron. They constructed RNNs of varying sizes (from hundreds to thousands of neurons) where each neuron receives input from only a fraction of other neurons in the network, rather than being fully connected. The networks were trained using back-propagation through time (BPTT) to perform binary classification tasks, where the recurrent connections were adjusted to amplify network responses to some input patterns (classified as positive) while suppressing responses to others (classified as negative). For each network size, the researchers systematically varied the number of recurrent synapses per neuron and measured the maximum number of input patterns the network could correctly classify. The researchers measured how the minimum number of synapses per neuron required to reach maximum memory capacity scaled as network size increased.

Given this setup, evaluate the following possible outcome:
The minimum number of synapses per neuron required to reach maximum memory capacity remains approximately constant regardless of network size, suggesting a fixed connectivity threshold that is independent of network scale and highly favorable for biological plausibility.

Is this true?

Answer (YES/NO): NO